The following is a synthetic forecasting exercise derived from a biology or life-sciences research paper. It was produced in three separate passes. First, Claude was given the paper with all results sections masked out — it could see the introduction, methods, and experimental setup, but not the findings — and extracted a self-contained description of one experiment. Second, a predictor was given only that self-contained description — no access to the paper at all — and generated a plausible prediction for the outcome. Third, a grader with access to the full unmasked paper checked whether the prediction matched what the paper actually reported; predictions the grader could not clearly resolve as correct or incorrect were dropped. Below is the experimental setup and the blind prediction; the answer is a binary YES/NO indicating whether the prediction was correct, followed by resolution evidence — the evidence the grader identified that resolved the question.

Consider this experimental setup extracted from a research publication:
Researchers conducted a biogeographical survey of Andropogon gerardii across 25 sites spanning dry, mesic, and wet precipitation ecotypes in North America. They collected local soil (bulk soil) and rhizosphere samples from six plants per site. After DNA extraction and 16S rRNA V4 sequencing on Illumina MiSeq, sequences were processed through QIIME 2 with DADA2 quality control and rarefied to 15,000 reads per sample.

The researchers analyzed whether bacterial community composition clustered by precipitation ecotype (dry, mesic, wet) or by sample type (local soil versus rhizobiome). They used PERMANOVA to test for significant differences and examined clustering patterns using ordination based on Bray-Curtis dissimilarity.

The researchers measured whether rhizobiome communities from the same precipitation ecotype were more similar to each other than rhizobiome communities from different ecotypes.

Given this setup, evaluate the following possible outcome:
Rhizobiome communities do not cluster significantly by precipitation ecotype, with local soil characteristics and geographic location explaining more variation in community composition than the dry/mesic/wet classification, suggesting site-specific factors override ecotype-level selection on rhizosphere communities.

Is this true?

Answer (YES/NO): NO